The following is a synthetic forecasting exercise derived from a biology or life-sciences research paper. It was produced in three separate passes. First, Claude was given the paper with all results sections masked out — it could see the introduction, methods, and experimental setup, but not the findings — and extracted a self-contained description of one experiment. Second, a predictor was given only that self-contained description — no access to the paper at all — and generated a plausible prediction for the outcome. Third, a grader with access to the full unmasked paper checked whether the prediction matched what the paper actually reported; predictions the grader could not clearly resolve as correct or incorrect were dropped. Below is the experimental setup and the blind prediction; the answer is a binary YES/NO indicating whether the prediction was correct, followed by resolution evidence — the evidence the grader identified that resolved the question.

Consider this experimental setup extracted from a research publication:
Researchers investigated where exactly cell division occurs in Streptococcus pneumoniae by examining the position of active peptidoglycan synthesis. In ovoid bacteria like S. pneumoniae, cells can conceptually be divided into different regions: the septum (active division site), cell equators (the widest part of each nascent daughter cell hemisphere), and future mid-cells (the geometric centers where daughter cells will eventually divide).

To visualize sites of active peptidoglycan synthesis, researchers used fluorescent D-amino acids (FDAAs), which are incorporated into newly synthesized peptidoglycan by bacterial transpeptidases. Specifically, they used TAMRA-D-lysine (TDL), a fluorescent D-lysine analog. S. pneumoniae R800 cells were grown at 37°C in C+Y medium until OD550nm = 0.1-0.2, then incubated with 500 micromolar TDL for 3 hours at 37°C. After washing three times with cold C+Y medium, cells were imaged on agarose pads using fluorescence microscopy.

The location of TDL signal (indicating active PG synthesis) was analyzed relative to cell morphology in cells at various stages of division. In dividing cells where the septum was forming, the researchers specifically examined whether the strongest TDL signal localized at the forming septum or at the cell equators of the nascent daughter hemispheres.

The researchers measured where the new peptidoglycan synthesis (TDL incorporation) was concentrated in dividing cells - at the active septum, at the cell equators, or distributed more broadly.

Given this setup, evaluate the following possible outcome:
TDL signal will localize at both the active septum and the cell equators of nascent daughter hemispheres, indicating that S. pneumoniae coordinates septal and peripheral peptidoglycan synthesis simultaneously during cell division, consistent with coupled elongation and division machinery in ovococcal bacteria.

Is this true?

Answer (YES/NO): NO